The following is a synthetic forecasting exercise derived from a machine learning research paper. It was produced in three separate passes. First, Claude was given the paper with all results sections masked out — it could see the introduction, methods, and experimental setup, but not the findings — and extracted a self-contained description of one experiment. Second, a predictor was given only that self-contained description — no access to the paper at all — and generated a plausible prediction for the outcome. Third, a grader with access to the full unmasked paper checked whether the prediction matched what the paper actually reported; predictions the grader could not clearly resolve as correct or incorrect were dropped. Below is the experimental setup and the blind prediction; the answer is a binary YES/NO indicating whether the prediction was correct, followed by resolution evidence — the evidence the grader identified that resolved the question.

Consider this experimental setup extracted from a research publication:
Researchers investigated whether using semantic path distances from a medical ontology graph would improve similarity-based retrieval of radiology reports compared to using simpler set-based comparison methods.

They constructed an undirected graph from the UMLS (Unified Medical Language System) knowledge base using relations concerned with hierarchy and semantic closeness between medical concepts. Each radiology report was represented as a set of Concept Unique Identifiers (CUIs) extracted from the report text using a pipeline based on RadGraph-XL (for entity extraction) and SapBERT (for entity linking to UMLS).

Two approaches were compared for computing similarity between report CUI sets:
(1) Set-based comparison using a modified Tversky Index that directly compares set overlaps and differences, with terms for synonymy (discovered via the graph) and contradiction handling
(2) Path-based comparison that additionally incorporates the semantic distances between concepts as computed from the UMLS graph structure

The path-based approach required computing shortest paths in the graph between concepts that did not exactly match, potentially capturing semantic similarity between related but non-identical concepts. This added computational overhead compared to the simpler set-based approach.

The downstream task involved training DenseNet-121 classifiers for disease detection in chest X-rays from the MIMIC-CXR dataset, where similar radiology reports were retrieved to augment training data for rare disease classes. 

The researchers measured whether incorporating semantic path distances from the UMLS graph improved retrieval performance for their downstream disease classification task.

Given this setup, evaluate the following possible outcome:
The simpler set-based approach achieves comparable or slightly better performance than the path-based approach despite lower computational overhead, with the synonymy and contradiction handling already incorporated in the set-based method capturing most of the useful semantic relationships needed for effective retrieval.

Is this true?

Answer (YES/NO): NO